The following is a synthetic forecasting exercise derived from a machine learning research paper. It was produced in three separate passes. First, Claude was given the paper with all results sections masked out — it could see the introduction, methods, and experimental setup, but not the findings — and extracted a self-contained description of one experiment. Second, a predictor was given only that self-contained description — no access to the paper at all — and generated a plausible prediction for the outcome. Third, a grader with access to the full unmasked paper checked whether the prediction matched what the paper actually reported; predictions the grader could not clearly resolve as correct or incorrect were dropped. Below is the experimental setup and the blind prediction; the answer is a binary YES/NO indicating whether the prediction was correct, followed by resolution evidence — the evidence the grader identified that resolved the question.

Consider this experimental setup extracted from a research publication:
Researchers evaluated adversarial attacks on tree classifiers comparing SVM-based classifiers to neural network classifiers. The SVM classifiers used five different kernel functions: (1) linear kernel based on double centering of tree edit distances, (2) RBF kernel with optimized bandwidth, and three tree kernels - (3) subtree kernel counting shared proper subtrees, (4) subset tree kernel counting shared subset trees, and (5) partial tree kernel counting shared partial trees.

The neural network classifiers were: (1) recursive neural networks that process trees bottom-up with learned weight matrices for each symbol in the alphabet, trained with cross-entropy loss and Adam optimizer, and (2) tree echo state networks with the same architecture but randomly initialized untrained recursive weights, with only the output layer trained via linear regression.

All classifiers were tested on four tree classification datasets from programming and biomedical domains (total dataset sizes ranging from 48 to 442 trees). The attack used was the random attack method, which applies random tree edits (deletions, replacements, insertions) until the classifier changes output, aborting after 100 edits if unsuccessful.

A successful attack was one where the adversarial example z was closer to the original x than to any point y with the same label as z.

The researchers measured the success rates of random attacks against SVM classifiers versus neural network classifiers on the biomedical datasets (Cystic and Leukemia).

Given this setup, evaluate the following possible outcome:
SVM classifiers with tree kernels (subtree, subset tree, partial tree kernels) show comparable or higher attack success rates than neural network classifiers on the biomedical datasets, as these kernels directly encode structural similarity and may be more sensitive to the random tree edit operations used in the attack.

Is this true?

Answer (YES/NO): NO